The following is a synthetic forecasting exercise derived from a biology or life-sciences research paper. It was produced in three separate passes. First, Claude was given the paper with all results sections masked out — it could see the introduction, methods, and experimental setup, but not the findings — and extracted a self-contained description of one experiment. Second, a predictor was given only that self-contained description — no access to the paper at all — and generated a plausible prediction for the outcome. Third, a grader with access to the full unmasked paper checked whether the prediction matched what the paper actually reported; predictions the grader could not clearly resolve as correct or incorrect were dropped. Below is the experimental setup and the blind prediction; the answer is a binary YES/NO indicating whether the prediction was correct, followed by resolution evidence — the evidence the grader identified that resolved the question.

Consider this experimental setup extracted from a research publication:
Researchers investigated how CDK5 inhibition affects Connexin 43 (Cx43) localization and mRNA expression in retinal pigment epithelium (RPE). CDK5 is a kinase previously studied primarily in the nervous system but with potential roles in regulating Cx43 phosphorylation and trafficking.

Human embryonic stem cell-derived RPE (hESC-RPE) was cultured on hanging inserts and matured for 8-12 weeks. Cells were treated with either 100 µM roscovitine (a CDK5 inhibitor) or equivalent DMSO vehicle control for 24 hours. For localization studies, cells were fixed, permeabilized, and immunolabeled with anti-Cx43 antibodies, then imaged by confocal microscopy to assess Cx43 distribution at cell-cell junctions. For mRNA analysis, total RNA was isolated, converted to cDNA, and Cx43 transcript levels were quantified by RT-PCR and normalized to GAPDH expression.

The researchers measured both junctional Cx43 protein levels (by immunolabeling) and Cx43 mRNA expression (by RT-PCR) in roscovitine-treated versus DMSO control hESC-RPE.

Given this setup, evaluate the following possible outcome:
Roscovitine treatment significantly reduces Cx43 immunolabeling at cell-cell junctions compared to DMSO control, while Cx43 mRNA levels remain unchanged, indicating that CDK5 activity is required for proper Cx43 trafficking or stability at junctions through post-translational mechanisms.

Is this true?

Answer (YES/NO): NO